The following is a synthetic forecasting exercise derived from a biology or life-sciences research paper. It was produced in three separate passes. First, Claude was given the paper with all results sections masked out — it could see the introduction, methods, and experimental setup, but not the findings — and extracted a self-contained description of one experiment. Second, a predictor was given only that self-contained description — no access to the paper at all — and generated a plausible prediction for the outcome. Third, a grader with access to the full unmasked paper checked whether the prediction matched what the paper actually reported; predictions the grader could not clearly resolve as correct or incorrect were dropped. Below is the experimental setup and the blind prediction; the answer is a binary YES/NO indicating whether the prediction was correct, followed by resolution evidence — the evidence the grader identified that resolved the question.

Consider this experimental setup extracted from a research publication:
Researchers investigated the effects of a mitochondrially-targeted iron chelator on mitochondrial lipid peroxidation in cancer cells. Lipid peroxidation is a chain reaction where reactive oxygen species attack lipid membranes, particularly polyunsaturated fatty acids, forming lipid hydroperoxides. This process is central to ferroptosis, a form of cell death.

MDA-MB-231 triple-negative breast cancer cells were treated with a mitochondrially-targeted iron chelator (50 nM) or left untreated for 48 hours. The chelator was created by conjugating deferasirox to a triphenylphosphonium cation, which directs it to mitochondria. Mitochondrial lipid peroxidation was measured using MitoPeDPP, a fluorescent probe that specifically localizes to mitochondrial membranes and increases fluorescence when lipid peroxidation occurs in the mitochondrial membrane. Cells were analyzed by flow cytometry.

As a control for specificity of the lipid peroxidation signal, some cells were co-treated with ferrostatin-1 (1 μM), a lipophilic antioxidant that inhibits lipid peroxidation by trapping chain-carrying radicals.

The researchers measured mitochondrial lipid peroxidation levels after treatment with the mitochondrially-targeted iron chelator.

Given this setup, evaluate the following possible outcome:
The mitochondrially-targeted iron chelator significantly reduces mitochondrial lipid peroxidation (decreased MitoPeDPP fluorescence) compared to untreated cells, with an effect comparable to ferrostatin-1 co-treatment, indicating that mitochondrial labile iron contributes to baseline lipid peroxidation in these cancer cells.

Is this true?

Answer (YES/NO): NO